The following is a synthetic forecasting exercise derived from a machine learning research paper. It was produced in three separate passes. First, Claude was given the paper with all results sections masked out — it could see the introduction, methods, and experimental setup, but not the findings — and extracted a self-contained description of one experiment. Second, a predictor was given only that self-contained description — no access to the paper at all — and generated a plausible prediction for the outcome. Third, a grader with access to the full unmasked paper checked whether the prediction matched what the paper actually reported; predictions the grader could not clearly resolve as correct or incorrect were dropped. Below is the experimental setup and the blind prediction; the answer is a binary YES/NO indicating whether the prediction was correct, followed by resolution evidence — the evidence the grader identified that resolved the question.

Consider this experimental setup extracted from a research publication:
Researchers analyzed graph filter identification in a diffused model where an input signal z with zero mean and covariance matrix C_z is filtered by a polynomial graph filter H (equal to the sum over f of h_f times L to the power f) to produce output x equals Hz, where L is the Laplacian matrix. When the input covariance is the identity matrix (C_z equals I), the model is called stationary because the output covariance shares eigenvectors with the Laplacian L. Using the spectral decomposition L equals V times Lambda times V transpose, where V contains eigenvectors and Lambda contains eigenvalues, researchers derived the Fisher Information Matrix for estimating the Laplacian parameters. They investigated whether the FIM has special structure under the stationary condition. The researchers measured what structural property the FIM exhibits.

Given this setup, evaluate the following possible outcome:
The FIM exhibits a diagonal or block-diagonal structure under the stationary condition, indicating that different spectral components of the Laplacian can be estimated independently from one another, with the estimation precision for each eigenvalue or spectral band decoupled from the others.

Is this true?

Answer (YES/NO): NO